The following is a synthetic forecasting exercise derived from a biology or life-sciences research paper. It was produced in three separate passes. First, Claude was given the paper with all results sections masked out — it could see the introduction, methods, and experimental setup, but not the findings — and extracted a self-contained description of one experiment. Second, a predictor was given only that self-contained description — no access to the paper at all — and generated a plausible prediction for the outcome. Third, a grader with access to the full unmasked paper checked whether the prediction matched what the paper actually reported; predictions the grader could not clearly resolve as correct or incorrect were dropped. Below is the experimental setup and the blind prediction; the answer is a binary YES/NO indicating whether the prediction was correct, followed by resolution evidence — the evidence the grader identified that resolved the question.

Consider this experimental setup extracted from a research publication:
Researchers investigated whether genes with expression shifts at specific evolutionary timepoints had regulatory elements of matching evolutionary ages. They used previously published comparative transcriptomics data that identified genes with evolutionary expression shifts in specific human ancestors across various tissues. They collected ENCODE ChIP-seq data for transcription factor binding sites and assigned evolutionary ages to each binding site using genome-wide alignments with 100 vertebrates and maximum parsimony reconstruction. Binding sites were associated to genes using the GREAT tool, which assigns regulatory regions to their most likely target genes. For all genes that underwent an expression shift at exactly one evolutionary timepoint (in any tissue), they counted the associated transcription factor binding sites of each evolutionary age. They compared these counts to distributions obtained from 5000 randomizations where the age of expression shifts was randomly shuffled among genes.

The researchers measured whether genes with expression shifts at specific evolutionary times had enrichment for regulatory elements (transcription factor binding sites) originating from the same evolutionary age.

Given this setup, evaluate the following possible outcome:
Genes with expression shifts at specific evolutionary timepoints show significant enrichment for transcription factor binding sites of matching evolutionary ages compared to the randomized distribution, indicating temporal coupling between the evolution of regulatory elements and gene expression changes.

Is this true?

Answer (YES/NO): YES